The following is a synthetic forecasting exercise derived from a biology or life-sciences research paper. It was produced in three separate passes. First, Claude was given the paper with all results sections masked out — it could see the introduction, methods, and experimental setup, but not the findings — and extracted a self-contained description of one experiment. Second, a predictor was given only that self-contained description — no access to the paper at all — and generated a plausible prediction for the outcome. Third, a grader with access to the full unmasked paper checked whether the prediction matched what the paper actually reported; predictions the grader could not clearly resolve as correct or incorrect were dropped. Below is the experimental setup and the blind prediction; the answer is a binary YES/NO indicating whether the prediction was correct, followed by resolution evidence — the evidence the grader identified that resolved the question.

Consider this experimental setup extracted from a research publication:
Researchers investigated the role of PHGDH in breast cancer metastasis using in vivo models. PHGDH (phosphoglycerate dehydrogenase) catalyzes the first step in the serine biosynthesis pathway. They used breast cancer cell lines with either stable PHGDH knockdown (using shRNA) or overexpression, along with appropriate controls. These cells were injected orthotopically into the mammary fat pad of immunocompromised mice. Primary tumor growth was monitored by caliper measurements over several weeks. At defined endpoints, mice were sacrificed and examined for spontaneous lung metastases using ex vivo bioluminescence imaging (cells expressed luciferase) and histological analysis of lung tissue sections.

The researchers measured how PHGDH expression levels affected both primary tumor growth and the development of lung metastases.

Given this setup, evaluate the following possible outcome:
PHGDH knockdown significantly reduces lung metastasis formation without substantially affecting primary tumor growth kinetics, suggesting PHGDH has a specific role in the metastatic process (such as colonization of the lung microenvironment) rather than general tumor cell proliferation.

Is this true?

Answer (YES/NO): NO